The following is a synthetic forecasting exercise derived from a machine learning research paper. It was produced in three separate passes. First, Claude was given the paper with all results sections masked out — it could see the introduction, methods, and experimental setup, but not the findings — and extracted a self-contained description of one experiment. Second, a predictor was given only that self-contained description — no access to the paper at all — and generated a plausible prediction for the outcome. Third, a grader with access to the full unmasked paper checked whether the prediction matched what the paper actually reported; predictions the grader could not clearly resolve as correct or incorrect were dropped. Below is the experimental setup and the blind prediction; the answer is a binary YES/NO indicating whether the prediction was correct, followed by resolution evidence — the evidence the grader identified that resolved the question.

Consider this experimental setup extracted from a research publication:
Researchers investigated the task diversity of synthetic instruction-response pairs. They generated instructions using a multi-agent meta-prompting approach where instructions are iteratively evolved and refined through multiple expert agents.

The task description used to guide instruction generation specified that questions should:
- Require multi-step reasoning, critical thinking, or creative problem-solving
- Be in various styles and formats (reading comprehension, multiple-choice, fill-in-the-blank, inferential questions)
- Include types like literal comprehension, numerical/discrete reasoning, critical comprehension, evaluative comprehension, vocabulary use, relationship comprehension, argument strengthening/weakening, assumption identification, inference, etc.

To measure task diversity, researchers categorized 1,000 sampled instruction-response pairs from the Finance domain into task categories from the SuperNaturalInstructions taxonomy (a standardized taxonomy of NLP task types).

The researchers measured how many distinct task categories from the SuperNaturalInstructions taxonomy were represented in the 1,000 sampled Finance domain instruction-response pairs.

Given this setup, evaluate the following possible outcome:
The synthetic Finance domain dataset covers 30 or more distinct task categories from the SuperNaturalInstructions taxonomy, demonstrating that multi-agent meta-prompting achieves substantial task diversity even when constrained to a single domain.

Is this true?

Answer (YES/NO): NO